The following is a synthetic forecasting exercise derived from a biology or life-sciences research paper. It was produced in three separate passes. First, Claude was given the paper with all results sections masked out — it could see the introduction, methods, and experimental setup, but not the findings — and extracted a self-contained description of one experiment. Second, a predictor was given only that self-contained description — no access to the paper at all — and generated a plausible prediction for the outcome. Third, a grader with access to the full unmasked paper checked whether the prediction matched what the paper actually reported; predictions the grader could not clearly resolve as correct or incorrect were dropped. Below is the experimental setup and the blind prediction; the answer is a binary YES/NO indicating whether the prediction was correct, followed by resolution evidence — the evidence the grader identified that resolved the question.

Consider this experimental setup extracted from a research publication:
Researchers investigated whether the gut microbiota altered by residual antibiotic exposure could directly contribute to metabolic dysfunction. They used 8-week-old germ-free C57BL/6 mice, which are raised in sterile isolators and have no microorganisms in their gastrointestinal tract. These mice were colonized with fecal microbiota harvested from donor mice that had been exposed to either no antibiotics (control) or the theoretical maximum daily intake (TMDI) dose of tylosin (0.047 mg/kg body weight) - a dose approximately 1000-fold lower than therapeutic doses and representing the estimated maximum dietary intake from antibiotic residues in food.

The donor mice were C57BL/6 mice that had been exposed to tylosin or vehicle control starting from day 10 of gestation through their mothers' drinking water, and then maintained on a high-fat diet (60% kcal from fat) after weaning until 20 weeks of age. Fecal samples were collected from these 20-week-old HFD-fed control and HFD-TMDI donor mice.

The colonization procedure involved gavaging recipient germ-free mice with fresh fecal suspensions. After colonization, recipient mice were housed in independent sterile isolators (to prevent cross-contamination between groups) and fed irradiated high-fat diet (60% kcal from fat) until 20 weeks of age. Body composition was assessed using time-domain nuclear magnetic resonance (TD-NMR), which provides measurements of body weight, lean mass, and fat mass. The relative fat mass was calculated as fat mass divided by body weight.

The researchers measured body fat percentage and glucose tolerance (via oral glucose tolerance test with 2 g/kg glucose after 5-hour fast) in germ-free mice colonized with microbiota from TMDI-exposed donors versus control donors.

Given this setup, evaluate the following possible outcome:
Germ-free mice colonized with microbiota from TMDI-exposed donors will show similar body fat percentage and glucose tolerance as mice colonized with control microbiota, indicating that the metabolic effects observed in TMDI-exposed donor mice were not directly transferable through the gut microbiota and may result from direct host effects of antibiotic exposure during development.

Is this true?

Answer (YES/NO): NO